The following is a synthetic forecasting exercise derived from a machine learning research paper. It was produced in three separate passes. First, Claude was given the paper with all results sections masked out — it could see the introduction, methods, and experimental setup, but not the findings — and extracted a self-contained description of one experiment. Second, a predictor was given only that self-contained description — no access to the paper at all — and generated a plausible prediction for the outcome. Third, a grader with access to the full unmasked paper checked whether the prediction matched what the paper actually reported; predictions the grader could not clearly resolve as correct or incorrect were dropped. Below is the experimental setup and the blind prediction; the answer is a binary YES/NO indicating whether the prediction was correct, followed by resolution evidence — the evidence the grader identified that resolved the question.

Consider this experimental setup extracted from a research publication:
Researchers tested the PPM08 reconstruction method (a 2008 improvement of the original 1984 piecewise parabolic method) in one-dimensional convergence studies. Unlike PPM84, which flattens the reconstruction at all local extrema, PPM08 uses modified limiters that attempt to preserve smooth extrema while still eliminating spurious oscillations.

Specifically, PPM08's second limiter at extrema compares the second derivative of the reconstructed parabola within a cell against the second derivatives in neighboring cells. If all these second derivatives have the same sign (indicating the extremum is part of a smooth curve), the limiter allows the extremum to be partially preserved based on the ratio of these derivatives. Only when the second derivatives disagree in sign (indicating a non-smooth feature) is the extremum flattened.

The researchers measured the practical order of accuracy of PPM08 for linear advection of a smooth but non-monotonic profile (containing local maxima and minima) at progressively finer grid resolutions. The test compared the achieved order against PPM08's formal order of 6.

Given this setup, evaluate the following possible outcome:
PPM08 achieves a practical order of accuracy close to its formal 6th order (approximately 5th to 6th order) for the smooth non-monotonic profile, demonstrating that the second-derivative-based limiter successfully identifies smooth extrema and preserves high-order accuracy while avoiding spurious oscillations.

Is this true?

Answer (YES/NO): YES